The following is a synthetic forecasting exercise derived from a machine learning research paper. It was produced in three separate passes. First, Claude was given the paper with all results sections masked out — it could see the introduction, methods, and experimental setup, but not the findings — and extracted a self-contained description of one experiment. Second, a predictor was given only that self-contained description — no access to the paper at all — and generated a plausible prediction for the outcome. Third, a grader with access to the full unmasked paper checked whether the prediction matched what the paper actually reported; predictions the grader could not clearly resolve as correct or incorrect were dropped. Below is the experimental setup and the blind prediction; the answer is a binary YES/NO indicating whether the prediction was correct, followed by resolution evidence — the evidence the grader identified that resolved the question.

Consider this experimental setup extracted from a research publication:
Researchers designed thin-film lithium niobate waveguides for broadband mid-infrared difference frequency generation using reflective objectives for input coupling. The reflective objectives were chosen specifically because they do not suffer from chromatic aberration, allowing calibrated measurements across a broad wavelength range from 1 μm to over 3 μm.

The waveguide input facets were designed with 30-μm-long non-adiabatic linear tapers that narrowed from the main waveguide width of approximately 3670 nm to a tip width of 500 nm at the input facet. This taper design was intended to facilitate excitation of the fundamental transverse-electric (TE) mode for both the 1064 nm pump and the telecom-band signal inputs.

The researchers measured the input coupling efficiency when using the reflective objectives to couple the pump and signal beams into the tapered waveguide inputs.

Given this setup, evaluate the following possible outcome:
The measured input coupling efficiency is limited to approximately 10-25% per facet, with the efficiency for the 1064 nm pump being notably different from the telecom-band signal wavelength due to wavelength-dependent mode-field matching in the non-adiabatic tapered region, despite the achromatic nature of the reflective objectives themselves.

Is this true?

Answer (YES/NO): NO